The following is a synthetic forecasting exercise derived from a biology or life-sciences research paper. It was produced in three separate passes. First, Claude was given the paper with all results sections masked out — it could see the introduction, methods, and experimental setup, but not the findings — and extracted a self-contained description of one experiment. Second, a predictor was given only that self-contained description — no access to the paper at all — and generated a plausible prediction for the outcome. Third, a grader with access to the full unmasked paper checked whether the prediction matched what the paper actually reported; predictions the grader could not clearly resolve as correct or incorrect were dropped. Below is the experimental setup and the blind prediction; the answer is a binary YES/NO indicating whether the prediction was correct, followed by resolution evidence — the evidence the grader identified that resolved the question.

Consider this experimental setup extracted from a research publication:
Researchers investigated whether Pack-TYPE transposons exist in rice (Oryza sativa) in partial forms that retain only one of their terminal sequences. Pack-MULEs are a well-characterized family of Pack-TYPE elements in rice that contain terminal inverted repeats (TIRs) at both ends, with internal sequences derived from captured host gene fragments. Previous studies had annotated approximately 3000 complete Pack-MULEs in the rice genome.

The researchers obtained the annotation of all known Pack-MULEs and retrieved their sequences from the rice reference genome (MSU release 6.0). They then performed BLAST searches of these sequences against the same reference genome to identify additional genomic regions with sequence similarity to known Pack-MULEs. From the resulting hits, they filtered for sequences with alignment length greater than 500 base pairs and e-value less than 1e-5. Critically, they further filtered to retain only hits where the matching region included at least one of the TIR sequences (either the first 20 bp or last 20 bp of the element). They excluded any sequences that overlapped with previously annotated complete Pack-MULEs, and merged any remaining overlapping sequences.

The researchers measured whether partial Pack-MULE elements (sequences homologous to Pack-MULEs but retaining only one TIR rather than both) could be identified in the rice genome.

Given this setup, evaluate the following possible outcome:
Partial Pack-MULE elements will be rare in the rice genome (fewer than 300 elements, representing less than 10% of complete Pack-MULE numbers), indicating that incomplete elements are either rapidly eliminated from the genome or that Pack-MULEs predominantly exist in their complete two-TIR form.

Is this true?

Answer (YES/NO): NO